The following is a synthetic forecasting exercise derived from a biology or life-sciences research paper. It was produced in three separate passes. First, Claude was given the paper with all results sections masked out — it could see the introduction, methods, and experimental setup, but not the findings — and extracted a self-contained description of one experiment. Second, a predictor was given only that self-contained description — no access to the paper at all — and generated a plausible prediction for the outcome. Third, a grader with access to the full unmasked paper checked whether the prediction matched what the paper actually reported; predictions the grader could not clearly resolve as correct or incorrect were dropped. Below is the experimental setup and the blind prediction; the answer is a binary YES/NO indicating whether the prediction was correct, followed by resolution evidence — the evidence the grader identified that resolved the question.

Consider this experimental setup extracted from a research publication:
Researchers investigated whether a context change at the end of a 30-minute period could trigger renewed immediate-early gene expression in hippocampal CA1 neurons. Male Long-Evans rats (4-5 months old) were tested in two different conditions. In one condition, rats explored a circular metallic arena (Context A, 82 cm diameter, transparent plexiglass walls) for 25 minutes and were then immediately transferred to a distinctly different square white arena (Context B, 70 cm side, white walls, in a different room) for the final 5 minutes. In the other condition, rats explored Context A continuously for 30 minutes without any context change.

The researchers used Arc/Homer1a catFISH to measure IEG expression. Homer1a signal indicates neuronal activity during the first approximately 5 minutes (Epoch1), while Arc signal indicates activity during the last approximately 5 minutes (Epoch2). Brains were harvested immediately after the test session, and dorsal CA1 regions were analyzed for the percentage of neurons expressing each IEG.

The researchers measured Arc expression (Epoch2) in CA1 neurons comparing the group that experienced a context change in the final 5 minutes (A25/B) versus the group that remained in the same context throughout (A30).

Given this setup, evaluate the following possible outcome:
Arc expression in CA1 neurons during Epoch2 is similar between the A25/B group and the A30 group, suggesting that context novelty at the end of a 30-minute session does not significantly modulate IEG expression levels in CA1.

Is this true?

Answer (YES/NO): NO